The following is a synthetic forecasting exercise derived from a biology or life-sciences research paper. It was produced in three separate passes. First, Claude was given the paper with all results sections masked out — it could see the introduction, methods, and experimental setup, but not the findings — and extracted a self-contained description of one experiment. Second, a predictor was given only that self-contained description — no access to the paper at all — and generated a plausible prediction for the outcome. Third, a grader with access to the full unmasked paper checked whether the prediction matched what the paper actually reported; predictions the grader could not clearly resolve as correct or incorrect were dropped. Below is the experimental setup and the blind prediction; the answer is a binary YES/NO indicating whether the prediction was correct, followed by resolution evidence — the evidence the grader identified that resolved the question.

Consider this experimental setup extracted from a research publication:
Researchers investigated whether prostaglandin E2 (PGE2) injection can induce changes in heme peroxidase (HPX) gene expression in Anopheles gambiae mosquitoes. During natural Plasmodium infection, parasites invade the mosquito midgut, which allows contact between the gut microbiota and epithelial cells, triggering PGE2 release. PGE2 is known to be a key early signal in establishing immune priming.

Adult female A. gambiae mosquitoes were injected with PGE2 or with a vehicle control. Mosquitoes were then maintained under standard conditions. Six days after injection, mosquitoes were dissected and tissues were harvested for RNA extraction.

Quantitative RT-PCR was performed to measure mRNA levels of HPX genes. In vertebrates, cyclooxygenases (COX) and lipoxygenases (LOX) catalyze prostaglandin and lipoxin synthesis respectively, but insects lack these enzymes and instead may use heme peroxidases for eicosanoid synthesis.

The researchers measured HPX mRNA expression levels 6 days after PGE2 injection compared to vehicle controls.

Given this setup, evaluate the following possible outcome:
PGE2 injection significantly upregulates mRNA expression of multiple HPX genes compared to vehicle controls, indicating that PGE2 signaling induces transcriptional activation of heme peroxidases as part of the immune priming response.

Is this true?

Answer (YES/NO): NO